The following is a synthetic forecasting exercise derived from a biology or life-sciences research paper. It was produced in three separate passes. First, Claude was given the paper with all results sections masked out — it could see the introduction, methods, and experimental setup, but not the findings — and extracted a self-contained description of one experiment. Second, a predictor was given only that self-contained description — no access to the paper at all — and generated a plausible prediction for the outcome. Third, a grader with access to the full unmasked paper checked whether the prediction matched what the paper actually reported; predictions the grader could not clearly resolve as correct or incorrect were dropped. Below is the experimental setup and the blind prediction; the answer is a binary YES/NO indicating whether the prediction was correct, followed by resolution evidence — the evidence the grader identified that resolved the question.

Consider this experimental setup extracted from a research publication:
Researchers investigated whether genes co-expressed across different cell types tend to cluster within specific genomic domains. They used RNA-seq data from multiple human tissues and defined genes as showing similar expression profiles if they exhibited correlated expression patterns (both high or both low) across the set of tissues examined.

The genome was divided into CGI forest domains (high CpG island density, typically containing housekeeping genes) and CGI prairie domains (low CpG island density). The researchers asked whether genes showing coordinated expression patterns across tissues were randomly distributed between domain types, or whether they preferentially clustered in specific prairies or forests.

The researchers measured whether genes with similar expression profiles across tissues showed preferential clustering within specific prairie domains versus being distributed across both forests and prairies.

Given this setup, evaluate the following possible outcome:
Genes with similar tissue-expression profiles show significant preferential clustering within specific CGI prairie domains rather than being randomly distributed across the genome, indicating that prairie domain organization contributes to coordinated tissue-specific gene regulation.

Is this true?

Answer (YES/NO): YES